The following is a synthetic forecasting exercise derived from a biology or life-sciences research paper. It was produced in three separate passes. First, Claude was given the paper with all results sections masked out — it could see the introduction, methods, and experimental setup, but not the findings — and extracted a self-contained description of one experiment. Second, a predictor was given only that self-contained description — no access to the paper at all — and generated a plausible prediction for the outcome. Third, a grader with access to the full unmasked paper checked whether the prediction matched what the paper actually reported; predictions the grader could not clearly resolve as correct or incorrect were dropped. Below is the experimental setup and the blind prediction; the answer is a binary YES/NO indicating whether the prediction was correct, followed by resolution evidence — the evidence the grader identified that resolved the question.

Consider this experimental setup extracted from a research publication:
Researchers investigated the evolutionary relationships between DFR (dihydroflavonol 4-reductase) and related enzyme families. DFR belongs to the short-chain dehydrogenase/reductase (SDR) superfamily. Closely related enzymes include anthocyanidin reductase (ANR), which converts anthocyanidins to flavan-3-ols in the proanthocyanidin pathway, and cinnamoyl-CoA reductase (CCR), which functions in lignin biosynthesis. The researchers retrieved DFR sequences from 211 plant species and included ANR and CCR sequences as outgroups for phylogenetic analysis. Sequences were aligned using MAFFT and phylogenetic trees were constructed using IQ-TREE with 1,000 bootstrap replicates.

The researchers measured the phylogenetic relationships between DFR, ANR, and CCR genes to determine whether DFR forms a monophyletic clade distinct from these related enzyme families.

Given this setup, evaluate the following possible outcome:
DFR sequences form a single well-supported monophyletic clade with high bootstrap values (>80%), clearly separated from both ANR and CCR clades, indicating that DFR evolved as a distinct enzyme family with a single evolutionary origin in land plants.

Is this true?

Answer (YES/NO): NO